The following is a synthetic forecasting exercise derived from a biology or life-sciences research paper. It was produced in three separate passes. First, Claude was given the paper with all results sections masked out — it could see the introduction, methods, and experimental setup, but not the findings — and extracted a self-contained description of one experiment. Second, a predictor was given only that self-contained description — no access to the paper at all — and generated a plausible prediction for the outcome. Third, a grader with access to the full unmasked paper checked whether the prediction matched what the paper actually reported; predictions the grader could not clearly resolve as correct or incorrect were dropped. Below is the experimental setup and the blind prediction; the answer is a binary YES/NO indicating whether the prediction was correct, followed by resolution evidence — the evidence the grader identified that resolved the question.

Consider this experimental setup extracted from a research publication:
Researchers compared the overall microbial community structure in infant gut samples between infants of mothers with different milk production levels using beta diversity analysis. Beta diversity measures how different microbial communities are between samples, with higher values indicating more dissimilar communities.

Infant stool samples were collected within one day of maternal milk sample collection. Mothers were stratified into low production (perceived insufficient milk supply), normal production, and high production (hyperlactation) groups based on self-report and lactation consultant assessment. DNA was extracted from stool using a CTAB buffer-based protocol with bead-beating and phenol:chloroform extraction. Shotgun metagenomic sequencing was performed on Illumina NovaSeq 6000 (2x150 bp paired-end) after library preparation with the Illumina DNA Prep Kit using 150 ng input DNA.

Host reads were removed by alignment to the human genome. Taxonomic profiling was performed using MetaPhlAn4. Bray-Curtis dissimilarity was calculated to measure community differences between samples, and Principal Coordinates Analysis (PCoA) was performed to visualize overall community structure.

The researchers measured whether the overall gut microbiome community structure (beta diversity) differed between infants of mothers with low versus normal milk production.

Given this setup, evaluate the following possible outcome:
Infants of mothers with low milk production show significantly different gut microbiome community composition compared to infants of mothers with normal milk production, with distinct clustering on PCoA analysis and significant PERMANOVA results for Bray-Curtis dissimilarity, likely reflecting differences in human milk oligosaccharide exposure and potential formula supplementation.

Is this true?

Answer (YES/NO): NO